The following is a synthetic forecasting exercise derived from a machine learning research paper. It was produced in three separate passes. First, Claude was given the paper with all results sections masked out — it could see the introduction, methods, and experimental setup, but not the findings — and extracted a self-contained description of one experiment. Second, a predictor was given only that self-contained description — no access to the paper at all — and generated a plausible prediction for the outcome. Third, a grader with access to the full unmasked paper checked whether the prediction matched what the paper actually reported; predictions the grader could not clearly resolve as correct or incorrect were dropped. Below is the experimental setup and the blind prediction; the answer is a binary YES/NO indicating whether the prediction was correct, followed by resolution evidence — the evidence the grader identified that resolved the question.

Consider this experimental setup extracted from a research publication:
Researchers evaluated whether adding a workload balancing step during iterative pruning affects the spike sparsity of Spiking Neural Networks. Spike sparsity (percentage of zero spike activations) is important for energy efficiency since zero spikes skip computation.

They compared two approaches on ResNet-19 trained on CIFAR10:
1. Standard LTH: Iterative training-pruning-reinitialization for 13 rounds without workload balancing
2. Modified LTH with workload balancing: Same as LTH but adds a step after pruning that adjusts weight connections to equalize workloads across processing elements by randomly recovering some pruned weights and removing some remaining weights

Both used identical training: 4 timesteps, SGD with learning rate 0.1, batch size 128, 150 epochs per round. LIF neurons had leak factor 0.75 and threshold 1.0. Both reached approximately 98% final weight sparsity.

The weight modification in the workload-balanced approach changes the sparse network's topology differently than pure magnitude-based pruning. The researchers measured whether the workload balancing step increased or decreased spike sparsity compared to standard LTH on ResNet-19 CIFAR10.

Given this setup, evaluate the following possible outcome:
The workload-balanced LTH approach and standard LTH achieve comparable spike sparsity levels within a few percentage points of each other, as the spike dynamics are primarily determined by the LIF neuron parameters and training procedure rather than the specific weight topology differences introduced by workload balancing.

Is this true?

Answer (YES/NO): NO